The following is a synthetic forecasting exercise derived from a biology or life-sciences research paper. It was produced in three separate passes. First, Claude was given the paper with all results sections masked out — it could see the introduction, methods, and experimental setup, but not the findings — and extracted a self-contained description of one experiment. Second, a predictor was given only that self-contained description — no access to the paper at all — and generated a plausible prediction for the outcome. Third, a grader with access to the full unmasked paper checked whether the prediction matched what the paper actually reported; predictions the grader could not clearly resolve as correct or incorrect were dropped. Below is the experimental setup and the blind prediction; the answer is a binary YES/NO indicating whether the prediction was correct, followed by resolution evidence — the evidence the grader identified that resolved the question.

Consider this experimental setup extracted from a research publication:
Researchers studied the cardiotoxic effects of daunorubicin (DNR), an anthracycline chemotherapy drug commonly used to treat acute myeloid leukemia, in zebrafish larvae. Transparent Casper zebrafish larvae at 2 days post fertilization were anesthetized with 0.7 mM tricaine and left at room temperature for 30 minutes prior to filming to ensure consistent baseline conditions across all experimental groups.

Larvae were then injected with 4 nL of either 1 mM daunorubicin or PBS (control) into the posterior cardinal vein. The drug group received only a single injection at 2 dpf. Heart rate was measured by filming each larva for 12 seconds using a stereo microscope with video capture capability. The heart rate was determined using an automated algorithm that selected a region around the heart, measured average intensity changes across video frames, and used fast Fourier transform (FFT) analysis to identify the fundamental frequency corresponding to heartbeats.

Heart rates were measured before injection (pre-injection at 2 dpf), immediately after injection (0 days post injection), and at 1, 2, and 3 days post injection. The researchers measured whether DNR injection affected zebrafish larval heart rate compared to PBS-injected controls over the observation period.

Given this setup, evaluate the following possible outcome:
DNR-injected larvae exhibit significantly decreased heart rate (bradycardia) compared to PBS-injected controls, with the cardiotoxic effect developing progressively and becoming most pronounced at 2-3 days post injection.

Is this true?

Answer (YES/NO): NO